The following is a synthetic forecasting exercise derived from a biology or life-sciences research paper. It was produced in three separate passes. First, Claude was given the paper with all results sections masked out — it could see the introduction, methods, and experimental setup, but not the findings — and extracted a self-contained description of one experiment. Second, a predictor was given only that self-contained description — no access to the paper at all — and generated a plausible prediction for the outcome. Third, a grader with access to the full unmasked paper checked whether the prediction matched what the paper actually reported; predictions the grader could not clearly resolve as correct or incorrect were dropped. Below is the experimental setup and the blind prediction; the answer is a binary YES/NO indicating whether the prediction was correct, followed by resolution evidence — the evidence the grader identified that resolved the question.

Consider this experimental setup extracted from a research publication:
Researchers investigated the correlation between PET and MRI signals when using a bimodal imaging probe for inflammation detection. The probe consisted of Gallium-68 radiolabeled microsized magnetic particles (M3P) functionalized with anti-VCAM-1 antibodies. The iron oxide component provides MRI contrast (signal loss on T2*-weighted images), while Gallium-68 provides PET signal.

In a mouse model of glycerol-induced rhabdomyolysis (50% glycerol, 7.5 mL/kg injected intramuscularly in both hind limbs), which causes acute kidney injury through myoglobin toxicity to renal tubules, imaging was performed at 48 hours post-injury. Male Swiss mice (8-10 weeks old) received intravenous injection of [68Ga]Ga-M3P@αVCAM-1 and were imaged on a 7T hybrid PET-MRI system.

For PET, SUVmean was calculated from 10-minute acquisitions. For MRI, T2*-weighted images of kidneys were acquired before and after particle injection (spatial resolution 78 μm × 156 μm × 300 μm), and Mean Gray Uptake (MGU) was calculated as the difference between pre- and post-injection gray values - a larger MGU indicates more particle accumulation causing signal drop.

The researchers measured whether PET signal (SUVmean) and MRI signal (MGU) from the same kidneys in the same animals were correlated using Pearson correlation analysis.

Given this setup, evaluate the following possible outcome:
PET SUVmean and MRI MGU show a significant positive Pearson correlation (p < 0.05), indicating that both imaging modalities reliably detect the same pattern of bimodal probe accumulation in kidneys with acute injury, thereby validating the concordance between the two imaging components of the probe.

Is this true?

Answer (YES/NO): YES